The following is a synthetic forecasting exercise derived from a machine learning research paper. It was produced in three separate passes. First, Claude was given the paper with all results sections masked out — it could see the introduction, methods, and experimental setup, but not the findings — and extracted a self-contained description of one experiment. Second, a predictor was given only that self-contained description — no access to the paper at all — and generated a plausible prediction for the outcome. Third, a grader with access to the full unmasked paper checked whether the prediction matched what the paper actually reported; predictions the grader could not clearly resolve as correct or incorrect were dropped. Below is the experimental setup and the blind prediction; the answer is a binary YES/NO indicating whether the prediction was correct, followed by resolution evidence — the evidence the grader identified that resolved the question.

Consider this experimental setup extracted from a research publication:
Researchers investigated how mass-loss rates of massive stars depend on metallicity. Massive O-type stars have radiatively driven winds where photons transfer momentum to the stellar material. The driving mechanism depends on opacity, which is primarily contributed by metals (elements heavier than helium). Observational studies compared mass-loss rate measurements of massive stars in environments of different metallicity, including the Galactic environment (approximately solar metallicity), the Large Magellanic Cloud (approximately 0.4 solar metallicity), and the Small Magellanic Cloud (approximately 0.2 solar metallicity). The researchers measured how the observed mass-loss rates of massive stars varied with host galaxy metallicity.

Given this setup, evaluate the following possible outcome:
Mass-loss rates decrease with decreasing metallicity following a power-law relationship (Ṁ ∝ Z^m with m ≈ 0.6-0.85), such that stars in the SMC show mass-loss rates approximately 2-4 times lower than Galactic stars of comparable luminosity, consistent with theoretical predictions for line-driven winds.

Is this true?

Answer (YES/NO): YES